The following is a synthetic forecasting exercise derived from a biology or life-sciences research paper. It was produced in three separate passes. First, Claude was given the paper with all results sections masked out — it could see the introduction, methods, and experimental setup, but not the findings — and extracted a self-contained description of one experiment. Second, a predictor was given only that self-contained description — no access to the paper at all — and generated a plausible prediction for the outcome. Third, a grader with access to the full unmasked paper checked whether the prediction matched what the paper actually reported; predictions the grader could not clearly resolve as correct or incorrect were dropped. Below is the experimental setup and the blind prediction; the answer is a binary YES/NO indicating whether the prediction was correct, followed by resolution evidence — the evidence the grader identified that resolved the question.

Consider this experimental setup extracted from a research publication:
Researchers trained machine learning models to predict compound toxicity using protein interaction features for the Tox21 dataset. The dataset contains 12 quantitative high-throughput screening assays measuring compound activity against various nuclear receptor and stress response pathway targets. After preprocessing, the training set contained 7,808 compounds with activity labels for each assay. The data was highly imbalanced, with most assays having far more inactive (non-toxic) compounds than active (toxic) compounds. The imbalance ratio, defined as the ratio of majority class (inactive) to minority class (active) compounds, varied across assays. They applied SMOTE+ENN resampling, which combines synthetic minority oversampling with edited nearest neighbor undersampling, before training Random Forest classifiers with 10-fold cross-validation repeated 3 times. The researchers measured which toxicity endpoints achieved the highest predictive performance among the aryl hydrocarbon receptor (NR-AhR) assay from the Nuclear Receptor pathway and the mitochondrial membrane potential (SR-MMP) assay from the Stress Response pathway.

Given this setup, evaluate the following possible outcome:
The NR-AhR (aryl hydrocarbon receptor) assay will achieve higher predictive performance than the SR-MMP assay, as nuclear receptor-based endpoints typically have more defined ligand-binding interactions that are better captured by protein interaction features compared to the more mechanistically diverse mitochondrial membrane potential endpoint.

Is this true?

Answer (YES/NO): NO